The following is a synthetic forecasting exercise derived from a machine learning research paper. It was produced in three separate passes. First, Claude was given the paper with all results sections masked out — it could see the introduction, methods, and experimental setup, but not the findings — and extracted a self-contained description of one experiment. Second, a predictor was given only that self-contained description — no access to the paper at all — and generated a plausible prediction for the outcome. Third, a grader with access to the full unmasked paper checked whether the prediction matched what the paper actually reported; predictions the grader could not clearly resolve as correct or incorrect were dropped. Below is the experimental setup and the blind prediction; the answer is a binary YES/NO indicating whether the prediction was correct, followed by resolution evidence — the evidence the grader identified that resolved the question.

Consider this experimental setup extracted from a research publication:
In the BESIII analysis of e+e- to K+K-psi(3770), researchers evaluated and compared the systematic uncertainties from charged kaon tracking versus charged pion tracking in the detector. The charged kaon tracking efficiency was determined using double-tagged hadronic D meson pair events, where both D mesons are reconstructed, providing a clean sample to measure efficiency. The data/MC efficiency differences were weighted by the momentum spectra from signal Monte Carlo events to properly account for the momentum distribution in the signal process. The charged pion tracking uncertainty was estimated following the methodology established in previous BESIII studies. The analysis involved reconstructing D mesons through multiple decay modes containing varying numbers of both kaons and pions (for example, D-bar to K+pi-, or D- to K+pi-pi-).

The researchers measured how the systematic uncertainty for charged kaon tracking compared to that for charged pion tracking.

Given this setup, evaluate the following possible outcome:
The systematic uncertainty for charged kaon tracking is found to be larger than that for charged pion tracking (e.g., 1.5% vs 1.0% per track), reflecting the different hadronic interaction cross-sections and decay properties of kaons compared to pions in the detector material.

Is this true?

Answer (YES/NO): YES